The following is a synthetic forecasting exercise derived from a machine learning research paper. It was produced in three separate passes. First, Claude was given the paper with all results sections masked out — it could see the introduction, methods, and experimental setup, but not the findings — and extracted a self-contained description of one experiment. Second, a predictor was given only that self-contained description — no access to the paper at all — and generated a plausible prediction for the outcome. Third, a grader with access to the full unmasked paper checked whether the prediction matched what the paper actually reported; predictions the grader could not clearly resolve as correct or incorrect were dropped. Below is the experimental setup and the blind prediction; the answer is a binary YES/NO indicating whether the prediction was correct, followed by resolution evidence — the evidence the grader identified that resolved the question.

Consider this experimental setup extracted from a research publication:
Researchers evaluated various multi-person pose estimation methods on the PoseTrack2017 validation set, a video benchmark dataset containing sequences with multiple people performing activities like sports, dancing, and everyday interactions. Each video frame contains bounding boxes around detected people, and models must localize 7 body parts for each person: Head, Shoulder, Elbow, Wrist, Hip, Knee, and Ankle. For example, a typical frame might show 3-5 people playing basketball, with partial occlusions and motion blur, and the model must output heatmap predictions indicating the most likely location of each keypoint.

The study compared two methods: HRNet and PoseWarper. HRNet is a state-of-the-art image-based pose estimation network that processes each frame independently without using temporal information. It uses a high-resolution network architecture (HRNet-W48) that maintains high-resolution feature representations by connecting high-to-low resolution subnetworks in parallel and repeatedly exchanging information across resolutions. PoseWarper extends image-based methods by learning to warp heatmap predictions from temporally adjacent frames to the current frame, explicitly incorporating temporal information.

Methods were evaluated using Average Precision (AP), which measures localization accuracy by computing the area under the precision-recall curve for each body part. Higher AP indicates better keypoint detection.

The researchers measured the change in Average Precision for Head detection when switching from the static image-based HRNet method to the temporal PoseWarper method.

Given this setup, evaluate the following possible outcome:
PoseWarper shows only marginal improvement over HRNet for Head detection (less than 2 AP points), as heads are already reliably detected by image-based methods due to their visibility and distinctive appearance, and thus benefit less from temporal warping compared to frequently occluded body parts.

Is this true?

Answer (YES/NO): NO